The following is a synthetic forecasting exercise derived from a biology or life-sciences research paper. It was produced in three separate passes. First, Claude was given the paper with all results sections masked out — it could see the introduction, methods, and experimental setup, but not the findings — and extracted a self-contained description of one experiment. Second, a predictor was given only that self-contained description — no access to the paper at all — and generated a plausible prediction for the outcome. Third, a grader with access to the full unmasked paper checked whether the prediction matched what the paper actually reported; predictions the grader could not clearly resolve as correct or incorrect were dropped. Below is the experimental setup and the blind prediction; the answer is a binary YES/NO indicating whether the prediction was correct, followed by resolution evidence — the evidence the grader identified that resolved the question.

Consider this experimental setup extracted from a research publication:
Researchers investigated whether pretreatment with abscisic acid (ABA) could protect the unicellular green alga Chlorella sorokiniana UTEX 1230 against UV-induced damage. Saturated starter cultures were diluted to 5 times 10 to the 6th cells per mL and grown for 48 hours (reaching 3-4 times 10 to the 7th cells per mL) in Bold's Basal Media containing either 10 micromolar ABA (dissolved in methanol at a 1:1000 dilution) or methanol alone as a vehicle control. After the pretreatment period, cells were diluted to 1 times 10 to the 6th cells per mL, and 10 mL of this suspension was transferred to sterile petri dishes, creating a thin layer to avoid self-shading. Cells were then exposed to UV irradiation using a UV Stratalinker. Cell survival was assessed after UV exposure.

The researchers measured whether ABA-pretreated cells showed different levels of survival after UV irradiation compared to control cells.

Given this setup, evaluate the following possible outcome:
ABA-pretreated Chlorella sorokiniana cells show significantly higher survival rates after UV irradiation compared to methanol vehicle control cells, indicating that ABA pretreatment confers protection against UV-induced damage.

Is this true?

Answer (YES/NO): YES